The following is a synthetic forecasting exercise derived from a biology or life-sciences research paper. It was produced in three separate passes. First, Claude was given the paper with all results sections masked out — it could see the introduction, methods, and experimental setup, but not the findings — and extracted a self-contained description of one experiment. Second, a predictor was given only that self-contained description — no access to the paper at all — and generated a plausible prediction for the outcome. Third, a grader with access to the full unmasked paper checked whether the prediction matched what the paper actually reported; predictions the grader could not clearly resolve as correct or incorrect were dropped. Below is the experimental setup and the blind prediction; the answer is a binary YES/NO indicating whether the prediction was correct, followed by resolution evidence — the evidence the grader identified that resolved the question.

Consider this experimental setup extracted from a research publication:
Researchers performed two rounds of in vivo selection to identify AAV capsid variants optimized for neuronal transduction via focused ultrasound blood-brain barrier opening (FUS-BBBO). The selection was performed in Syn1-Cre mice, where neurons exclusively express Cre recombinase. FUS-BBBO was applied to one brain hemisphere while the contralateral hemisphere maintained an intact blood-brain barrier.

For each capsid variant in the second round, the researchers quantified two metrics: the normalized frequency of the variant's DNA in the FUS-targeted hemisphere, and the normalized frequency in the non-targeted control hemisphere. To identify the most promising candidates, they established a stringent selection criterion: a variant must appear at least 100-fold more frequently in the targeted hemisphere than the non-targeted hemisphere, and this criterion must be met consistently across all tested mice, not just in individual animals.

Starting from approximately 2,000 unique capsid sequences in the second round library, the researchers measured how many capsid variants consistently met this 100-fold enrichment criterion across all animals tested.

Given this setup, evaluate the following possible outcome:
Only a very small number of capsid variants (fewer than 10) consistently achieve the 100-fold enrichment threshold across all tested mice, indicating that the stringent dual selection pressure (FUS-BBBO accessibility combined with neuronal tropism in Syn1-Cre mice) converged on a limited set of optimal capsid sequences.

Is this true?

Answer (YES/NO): NO